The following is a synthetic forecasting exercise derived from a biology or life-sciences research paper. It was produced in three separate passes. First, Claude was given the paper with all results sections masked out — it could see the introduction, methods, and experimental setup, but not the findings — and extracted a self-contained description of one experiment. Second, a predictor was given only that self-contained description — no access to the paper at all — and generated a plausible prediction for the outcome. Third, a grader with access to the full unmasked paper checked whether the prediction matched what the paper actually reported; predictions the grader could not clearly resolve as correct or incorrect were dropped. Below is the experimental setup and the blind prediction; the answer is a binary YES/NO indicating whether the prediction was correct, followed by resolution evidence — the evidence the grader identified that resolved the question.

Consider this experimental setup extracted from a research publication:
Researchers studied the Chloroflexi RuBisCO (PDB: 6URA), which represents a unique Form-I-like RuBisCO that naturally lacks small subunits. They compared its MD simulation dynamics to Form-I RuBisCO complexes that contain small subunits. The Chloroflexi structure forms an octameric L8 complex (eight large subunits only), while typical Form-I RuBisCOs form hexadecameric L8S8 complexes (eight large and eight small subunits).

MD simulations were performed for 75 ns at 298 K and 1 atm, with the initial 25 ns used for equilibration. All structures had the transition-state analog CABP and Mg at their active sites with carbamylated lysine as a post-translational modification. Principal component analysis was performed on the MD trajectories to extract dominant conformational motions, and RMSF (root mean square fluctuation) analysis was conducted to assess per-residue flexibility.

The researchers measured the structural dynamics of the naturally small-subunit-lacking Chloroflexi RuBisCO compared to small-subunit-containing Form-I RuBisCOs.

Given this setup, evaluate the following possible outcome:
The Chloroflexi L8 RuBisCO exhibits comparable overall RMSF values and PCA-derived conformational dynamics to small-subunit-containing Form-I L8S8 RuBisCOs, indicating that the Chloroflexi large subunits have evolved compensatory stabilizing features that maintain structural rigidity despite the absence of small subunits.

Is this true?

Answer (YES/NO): NO